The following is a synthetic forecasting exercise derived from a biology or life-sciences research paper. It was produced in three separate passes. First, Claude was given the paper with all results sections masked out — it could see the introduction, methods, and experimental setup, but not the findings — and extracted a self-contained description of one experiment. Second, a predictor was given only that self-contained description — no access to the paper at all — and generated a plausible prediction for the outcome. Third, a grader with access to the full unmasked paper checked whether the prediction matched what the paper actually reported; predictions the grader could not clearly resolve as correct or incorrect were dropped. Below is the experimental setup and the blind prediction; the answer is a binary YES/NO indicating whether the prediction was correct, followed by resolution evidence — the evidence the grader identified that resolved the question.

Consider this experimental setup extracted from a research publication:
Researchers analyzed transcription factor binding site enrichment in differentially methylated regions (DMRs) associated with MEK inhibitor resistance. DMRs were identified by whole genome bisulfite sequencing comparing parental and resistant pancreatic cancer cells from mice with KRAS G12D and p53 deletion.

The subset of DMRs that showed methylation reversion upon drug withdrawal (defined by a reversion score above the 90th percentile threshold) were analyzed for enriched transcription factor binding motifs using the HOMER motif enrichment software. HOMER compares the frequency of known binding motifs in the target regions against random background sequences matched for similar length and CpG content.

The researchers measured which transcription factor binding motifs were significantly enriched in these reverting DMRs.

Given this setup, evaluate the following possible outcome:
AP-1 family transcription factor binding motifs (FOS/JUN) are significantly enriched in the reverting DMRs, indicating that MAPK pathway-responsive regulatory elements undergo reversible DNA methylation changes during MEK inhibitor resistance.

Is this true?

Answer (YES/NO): YES